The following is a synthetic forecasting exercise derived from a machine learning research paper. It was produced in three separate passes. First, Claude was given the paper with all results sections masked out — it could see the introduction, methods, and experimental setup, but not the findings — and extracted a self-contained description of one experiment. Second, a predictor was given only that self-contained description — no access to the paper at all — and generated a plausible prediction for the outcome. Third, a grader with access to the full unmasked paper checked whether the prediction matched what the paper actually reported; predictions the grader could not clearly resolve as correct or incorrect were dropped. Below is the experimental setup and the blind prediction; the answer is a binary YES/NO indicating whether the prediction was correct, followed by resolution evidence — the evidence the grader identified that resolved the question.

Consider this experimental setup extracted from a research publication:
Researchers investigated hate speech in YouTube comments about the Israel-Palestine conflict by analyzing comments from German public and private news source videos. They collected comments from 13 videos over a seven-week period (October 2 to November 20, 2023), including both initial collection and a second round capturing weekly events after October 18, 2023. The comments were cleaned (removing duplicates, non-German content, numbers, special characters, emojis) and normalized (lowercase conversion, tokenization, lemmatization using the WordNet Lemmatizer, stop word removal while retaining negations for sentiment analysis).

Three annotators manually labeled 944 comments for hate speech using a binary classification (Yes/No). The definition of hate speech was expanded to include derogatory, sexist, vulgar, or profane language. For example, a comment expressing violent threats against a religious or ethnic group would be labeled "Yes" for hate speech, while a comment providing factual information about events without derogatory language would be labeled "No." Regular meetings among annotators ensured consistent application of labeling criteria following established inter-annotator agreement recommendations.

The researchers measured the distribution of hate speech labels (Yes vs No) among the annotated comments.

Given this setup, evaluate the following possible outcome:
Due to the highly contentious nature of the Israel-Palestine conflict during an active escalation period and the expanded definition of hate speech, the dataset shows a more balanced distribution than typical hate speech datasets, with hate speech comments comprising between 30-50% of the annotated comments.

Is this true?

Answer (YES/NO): NO